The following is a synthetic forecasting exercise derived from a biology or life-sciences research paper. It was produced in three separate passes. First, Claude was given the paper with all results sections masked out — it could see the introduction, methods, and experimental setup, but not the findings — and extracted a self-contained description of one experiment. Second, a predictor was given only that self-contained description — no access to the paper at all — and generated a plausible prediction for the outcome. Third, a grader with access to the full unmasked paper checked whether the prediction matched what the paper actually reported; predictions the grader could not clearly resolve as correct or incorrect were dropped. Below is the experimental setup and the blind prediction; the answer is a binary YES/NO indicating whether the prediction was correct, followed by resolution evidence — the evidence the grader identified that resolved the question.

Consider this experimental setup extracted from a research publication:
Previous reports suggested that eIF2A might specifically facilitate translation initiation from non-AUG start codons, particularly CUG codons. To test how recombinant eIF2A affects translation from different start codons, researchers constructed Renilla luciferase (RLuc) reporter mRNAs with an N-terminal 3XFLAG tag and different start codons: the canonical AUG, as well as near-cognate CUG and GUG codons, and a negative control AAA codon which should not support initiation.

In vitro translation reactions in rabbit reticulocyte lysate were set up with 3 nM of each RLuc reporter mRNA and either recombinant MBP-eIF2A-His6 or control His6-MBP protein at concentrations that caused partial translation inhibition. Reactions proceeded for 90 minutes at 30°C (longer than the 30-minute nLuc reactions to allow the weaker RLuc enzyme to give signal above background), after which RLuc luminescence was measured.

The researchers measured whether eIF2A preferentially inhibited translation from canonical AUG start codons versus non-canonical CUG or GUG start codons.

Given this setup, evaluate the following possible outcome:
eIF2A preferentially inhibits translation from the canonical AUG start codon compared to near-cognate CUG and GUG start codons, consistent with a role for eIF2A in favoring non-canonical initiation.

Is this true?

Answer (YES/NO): NO